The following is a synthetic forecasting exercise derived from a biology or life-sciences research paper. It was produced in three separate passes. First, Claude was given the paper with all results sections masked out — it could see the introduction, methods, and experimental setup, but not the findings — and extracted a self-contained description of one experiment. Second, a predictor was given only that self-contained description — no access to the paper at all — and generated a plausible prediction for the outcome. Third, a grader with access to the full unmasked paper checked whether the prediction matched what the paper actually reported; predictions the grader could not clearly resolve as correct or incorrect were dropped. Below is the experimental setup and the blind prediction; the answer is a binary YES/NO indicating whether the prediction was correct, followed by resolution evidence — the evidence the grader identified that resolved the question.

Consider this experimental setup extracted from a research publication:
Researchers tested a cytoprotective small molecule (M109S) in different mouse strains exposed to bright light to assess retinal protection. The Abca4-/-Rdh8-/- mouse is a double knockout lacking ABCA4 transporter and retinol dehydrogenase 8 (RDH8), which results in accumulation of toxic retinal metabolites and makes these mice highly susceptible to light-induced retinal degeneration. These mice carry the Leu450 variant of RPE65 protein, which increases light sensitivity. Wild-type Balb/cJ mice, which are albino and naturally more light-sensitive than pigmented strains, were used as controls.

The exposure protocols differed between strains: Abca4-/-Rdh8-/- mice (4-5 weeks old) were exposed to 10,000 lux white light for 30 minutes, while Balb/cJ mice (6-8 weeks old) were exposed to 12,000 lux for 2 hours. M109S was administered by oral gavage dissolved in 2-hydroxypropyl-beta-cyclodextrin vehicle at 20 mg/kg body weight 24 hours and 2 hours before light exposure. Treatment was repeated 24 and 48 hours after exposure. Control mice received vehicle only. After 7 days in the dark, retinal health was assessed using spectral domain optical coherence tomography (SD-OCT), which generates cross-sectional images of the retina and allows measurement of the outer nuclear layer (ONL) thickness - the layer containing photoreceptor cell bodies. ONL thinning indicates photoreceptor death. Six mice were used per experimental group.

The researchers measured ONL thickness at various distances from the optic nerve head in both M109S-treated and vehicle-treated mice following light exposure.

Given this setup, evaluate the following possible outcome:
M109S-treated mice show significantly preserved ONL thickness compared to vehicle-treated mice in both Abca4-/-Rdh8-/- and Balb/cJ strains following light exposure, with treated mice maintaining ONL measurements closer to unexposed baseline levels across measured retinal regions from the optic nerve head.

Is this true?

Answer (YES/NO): YES